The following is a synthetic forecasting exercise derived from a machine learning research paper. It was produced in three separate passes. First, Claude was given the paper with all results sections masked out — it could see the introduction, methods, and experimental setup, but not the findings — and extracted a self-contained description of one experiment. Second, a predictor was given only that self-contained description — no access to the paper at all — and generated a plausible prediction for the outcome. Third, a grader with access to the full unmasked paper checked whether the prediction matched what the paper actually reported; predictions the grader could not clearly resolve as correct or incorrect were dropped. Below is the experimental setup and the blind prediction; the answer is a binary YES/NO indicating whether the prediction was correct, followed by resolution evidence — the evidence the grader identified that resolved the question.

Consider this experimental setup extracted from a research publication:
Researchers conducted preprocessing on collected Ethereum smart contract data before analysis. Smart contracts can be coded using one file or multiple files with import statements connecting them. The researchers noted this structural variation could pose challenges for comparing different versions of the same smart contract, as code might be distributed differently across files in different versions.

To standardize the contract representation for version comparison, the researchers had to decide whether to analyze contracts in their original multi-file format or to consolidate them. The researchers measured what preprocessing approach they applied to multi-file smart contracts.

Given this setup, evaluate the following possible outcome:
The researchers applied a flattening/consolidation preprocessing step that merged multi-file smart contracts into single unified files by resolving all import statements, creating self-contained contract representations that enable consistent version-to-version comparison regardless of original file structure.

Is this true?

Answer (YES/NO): YES